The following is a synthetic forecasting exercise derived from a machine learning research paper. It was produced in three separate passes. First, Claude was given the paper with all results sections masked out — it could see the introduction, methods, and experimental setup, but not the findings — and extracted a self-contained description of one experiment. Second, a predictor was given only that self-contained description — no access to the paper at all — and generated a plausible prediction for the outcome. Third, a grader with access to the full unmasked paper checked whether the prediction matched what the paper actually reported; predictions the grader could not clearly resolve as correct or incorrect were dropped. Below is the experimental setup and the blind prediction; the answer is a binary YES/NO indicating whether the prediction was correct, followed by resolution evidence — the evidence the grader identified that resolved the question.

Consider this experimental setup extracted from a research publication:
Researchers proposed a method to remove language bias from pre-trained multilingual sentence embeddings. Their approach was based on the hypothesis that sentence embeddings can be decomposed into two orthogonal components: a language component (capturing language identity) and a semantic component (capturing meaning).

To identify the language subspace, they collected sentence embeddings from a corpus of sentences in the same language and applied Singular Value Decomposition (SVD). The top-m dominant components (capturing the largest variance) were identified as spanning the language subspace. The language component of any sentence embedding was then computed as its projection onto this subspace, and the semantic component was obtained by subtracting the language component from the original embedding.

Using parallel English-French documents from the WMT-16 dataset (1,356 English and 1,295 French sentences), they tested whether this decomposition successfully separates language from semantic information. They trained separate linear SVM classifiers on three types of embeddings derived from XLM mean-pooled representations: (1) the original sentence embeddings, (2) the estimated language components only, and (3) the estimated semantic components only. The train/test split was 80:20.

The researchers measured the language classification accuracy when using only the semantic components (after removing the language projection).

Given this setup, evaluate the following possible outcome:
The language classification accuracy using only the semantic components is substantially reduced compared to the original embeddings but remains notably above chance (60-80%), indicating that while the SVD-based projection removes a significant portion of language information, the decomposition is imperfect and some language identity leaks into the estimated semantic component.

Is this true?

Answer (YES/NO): NO